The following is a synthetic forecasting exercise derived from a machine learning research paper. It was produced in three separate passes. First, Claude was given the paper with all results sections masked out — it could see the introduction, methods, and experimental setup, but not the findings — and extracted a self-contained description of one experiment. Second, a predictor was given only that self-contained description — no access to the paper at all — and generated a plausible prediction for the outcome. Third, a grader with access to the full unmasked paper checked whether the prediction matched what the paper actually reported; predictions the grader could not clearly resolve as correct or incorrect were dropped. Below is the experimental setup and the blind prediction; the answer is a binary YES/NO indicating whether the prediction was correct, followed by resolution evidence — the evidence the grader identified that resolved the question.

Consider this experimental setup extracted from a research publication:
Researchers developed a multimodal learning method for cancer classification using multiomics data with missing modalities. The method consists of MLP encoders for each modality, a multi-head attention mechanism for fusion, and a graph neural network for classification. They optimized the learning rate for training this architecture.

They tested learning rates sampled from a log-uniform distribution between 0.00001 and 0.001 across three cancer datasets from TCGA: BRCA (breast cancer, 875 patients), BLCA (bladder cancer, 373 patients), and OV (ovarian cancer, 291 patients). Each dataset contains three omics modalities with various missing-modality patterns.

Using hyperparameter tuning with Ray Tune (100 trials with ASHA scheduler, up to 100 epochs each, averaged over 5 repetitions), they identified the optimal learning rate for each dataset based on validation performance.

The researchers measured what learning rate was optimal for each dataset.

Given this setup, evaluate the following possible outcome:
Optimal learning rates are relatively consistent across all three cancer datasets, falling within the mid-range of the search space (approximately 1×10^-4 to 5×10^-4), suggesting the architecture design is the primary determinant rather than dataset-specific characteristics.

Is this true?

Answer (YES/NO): YES